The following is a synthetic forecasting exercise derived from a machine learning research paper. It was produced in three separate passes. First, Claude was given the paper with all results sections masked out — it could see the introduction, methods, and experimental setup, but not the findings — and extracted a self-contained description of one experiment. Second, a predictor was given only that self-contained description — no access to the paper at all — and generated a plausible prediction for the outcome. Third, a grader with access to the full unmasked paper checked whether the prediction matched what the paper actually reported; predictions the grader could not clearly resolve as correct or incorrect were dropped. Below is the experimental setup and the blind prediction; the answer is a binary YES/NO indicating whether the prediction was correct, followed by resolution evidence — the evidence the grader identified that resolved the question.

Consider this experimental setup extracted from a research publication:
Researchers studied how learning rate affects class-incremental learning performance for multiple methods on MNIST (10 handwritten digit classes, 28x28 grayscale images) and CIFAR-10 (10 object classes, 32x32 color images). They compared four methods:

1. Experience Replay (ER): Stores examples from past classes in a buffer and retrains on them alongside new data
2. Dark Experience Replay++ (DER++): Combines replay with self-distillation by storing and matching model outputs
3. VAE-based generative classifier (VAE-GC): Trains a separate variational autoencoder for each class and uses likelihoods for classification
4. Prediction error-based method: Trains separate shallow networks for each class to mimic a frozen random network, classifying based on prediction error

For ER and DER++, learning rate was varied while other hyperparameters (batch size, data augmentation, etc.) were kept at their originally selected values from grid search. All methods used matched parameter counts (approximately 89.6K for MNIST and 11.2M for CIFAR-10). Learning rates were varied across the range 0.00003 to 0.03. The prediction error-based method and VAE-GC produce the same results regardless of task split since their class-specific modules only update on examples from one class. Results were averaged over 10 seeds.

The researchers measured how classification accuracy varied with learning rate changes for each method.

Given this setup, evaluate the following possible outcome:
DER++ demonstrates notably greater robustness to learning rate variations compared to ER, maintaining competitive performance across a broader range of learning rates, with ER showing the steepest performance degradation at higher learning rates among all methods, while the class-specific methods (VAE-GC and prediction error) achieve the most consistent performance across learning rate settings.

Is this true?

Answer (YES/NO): NO